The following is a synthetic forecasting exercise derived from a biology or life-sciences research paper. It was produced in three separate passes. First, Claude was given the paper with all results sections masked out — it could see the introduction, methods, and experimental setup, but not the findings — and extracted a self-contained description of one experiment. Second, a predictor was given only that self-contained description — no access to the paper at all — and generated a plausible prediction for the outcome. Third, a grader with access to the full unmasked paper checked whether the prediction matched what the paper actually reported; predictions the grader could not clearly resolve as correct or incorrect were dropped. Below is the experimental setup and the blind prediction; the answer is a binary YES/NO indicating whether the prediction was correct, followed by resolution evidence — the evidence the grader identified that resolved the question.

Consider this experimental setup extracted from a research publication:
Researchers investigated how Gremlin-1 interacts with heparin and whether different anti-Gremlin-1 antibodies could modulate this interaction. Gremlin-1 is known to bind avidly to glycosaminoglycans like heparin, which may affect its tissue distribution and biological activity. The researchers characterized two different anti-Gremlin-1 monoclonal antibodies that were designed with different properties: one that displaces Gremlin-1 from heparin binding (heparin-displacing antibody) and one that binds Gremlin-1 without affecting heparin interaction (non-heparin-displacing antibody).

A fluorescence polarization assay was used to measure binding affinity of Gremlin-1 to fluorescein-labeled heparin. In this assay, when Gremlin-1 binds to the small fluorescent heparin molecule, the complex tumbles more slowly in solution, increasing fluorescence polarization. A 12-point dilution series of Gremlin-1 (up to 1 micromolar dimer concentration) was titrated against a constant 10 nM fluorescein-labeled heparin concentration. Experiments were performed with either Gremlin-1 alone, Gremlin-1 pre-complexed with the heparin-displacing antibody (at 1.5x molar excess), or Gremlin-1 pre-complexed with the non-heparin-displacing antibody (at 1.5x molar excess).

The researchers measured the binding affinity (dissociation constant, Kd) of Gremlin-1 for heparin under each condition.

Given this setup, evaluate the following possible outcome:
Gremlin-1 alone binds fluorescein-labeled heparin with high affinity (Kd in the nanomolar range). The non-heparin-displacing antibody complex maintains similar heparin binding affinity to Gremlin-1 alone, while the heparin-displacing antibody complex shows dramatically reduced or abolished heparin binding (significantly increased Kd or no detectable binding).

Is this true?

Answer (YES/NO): NO